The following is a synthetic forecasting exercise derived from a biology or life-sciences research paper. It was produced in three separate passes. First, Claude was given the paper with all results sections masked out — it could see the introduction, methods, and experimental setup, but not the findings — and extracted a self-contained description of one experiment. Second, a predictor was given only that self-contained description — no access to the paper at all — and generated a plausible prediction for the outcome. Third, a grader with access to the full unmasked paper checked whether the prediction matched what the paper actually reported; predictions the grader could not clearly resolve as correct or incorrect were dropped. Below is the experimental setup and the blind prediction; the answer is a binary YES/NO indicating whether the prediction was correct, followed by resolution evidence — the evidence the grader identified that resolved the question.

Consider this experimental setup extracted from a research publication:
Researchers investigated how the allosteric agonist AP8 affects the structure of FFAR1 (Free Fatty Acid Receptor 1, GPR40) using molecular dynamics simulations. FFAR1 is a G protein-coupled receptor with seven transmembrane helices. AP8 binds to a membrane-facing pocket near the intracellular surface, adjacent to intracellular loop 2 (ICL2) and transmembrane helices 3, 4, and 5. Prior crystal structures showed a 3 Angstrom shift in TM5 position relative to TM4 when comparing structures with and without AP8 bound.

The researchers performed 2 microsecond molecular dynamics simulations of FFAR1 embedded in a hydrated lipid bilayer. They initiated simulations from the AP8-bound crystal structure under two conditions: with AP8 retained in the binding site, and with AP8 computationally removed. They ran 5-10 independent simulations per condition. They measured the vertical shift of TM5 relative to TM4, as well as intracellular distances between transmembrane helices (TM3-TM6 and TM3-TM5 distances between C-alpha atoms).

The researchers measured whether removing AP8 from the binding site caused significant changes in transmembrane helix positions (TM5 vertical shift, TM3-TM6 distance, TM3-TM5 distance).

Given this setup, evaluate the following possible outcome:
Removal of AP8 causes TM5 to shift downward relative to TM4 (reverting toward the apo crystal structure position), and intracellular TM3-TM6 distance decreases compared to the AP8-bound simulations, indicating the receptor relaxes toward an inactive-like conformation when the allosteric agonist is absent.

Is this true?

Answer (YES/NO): NO